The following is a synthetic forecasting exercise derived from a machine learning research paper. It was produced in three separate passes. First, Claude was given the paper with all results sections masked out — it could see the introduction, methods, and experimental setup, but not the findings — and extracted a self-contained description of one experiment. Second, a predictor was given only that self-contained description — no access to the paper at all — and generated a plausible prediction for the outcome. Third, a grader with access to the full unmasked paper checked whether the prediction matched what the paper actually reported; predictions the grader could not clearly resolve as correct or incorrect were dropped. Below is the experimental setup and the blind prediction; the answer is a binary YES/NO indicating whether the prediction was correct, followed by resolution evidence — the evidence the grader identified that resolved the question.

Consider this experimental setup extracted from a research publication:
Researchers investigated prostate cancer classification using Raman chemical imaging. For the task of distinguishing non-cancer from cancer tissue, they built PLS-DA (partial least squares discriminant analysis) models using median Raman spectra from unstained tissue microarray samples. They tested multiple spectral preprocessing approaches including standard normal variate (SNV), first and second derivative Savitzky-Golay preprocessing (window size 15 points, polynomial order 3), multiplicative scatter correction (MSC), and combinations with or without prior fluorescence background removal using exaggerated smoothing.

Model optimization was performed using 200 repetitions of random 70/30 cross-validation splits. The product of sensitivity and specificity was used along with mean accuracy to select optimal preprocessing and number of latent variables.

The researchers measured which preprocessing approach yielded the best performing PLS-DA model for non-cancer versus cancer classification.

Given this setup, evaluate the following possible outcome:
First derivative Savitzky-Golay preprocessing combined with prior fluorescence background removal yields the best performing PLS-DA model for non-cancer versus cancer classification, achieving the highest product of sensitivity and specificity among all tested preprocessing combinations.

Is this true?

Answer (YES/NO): NO